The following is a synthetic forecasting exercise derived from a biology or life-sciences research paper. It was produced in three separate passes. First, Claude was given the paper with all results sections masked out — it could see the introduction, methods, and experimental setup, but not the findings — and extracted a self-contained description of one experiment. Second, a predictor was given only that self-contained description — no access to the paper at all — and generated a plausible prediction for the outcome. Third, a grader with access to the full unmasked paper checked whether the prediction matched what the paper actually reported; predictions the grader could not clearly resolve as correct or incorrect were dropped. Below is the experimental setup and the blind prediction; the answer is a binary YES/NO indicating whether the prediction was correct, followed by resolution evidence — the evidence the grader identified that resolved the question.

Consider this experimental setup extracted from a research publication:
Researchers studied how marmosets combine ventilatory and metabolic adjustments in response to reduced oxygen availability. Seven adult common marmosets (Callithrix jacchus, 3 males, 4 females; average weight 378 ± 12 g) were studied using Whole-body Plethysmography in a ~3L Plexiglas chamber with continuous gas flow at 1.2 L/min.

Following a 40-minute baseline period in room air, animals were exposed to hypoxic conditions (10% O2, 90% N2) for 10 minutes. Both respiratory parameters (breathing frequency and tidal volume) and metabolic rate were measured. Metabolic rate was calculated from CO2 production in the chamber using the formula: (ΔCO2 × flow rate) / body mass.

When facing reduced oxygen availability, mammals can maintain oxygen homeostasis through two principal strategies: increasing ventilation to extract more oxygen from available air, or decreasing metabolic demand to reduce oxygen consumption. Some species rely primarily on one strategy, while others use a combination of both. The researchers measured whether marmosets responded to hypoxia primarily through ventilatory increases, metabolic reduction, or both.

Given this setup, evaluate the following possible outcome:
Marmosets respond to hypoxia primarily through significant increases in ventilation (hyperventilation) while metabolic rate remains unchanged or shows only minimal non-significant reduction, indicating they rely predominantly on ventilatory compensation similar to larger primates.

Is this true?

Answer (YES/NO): NO